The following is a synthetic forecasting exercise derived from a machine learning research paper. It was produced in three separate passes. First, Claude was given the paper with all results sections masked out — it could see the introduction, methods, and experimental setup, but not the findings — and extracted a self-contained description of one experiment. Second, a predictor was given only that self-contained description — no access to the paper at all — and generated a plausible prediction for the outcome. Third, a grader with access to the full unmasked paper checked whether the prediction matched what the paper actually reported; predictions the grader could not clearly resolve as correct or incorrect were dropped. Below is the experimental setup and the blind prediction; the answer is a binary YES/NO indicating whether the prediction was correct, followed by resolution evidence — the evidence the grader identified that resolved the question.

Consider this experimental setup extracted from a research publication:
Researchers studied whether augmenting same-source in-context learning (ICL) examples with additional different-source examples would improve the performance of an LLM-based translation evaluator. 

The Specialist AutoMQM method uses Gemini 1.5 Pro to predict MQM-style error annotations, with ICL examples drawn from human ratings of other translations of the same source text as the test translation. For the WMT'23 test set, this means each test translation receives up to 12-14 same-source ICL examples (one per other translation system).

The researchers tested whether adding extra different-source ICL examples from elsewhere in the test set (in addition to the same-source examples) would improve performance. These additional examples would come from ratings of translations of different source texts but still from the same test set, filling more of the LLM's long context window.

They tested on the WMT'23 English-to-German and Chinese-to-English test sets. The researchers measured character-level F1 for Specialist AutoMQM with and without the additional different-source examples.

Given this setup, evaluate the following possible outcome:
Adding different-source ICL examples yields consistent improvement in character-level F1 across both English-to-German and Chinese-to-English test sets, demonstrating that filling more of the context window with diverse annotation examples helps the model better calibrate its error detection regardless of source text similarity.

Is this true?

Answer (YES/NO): NO